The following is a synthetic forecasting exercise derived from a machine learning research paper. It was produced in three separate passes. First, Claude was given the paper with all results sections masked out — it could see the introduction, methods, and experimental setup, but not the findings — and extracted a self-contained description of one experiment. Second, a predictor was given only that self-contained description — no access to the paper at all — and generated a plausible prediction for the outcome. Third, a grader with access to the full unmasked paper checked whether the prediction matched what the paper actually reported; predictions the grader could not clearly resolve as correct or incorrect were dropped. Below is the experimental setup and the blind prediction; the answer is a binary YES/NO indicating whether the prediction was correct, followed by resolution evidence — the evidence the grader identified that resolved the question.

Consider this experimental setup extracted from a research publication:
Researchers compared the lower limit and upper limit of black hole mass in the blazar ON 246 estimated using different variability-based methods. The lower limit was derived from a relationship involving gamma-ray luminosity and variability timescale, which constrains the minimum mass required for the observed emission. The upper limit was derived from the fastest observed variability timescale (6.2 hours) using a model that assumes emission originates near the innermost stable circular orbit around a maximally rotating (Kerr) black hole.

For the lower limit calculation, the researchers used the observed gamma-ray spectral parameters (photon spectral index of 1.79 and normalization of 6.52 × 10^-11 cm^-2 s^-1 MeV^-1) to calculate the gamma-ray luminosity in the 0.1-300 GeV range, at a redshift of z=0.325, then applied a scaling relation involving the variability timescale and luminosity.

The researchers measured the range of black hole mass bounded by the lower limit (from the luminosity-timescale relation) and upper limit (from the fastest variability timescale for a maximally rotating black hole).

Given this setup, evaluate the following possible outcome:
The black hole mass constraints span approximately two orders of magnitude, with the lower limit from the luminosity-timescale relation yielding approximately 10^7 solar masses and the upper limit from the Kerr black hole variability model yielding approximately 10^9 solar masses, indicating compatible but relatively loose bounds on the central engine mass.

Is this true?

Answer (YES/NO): NO